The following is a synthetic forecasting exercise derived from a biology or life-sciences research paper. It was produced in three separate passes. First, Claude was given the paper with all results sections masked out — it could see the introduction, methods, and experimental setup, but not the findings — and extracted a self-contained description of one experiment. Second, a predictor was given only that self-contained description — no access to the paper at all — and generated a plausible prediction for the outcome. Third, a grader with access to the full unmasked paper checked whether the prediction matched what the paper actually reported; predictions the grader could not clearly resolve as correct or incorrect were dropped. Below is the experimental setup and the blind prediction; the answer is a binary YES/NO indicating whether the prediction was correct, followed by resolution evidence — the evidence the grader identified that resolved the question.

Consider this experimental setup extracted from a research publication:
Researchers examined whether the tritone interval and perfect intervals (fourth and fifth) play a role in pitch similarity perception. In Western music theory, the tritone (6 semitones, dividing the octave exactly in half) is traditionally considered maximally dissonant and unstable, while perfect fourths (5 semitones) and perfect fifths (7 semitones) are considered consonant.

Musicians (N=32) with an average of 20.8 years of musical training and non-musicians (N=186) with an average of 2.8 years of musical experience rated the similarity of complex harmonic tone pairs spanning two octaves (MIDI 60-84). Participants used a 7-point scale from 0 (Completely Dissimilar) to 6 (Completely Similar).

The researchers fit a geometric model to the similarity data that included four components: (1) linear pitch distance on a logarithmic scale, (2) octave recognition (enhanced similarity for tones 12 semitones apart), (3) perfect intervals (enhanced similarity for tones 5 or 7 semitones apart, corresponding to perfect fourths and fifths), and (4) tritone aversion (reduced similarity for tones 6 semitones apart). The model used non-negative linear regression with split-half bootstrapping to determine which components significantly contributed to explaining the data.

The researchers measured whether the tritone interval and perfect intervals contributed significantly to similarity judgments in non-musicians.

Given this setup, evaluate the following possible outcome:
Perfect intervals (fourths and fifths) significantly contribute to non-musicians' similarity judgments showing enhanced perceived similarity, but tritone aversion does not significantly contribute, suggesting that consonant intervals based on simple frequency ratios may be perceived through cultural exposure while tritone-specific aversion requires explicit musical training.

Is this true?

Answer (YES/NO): NO